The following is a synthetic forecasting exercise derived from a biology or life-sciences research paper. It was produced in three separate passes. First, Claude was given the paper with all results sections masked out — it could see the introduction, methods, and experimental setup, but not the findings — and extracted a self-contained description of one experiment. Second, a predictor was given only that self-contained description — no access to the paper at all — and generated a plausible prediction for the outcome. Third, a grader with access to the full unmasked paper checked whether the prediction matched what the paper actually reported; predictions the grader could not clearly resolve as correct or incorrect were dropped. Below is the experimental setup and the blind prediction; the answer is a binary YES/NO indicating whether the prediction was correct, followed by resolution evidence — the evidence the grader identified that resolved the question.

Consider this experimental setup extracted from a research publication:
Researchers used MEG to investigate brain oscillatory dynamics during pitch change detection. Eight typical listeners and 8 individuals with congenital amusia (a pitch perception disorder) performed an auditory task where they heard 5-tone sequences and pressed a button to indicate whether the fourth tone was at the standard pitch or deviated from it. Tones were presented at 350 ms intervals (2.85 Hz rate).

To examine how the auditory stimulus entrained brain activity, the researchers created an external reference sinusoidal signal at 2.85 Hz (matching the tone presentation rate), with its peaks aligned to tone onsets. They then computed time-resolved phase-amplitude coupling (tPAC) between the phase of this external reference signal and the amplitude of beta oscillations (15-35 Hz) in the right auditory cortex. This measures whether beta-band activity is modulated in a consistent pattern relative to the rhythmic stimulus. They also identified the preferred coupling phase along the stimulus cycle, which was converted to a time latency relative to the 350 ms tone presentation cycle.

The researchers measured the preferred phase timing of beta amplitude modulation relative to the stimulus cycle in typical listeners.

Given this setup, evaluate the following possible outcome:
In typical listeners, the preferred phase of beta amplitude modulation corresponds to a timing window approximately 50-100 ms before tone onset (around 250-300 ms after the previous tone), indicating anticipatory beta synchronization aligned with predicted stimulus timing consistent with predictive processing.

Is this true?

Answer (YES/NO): NO